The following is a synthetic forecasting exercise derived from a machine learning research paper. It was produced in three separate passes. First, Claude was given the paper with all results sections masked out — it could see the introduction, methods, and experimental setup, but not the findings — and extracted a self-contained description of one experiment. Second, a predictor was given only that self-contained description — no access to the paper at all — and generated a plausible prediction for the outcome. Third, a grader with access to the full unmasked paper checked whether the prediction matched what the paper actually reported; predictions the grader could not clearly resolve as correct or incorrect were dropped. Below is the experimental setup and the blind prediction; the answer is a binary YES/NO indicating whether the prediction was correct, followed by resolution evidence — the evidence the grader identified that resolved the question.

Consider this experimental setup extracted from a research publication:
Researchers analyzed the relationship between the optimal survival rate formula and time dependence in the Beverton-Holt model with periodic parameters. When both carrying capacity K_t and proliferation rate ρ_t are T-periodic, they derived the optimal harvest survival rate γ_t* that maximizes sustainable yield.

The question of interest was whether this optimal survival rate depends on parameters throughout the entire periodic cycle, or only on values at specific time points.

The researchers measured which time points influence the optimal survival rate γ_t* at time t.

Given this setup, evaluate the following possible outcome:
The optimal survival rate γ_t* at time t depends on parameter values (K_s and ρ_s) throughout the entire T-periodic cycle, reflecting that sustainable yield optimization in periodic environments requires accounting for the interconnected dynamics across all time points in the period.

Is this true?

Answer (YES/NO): NO